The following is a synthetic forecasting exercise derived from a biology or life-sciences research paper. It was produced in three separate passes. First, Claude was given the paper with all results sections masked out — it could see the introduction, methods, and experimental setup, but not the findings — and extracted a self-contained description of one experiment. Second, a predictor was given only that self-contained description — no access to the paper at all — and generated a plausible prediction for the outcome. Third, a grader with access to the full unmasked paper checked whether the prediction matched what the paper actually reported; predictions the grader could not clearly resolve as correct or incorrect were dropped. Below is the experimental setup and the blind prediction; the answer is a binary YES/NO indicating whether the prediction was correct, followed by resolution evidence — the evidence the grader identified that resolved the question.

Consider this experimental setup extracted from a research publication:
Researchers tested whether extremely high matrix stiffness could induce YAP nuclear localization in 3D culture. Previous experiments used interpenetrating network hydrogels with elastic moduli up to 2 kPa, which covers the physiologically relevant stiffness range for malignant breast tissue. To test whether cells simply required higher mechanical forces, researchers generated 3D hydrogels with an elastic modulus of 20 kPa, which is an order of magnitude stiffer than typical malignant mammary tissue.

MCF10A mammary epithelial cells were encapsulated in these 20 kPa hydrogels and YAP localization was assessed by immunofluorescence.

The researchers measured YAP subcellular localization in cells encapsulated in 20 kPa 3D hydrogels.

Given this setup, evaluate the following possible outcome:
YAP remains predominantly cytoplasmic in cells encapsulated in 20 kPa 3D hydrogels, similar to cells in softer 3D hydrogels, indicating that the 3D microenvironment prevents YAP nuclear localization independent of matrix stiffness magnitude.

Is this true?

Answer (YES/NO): YES